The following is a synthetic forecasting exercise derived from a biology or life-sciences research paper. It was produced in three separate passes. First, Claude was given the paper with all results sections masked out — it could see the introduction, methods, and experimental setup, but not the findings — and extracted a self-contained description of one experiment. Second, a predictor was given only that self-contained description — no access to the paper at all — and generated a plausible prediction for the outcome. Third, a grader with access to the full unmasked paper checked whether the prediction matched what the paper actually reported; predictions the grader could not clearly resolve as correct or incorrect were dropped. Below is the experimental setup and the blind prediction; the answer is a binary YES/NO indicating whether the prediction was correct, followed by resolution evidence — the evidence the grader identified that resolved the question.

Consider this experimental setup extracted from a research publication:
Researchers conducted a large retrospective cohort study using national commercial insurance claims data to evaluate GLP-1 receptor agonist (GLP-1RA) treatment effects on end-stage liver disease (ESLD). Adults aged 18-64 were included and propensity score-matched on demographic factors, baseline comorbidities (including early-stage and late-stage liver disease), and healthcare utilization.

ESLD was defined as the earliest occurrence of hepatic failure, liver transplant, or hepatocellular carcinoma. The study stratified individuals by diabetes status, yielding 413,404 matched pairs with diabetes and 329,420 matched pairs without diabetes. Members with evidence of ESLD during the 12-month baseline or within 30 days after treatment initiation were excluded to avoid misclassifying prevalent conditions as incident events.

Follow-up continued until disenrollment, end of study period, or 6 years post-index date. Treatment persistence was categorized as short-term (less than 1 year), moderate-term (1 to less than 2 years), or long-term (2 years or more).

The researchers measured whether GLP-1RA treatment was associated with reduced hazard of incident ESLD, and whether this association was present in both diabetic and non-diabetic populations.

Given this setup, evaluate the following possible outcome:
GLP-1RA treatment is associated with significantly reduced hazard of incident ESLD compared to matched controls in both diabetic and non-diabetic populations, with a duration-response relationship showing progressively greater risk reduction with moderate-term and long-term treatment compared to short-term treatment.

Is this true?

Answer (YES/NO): NO